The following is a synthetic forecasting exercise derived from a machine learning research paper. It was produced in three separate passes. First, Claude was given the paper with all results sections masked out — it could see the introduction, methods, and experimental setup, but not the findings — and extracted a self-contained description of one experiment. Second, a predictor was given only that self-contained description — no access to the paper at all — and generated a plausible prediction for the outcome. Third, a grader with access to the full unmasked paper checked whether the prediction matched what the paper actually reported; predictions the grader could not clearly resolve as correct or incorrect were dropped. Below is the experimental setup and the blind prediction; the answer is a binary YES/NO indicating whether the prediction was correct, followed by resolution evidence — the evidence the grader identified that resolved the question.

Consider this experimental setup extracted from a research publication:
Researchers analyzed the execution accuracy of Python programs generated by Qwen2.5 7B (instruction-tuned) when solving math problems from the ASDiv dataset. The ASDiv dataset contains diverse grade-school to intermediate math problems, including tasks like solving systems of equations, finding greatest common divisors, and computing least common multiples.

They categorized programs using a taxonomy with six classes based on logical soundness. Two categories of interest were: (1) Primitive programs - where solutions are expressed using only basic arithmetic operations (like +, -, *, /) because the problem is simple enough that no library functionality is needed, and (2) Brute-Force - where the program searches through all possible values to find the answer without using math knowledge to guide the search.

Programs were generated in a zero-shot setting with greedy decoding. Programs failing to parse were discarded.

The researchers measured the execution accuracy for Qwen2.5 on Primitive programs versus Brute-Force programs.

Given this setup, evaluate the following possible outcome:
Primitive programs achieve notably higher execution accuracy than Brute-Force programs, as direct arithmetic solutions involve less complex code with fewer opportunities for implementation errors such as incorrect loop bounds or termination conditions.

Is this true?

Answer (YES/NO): NO